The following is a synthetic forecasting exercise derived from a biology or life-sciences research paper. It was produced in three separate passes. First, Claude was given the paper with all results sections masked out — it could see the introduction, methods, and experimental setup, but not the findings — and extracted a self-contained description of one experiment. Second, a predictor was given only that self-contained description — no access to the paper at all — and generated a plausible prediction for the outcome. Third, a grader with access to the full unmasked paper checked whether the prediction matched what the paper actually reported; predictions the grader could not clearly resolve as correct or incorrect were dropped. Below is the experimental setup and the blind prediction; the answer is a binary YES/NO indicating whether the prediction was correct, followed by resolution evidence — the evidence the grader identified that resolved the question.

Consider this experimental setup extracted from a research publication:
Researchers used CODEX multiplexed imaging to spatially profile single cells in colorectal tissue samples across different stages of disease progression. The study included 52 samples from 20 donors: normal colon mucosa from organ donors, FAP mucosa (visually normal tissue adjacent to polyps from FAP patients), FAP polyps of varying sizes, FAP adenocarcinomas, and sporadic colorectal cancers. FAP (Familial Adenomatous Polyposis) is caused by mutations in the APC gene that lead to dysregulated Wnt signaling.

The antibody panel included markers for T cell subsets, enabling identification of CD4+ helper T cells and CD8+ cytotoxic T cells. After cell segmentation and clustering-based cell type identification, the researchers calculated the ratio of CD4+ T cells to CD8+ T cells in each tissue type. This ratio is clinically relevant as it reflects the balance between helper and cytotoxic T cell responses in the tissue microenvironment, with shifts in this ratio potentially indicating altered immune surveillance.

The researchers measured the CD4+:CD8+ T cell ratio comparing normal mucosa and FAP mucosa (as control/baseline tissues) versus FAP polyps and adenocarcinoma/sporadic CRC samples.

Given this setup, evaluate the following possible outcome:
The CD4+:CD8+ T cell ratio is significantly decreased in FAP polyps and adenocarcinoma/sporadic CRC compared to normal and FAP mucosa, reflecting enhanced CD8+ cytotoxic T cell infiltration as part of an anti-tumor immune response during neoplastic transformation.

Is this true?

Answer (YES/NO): YES